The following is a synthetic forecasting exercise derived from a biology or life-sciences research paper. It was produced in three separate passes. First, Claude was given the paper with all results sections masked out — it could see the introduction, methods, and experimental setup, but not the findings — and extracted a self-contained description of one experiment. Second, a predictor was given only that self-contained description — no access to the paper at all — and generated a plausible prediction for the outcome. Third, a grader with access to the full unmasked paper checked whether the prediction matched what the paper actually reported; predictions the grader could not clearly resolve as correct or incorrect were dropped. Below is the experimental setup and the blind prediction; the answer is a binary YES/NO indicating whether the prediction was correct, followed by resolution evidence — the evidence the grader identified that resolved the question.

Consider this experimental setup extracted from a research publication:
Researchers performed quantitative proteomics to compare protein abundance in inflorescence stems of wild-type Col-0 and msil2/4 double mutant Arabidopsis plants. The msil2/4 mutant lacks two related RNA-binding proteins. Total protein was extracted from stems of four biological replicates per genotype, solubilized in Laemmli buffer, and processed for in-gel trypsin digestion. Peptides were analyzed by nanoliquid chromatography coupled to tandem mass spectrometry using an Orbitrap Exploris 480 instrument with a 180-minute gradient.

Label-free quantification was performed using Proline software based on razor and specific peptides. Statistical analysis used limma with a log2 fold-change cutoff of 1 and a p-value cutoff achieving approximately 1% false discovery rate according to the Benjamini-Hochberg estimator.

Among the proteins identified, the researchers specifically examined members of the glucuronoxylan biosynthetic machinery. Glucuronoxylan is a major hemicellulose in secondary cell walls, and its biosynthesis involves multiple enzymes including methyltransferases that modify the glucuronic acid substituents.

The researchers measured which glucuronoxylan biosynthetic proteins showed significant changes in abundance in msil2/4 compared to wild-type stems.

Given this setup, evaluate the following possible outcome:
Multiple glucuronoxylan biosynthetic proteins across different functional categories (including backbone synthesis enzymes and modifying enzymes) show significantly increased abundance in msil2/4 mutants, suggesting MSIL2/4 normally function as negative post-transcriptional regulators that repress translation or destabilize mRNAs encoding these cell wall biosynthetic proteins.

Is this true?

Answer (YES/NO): YES